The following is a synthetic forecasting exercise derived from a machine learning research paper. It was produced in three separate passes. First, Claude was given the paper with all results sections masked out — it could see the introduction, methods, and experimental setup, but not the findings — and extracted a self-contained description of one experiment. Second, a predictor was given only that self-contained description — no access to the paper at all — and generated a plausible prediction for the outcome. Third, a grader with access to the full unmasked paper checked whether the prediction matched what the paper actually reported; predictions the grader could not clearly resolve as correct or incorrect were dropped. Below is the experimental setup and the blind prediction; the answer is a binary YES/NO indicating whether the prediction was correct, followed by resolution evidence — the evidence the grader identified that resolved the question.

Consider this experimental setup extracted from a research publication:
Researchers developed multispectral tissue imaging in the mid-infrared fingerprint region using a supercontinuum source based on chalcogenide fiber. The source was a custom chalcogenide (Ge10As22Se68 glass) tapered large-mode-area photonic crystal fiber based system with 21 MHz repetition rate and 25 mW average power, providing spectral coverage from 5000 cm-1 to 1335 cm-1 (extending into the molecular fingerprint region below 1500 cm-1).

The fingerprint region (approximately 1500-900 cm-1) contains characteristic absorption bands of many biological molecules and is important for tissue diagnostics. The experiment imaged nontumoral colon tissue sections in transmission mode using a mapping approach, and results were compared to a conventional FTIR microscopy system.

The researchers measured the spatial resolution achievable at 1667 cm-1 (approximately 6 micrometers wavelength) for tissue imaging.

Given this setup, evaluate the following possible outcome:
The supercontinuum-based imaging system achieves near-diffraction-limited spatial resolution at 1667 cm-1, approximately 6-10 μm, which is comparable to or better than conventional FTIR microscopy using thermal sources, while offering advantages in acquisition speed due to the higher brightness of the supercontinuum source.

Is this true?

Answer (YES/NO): NO